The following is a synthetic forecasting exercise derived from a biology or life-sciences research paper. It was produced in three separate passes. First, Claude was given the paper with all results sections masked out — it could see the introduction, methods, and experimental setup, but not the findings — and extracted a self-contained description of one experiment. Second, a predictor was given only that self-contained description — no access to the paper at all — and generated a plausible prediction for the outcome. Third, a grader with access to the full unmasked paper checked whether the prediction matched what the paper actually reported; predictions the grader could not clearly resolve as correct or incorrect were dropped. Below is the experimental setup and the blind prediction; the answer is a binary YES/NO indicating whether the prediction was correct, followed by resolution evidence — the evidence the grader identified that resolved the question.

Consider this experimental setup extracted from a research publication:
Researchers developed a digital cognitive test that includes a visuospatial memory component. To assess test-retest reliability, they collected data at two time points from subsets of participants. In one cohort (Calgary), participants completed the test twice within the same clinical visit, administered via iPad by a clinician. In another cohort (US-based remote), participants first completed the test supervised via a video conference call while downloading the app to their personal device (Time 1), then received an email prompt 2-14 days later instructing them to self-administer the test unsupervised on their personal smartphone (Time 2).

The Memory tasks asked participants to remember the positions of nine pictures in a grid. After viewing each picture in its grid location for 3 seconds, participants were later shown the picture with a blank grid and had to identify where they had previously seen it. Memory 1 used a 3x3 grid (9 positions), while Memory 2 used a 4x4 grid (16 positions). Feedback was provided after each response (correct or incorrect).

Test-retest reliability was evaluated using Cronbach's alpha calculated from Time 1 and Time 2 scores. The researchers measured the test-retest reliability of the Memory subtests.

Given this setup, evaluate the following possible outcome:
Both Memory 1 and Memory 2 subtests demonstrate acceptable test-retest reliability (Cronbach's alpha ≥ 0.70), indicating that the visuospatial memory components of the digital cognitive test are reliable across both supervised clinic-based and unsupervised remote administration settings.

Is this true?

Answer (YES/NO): NO